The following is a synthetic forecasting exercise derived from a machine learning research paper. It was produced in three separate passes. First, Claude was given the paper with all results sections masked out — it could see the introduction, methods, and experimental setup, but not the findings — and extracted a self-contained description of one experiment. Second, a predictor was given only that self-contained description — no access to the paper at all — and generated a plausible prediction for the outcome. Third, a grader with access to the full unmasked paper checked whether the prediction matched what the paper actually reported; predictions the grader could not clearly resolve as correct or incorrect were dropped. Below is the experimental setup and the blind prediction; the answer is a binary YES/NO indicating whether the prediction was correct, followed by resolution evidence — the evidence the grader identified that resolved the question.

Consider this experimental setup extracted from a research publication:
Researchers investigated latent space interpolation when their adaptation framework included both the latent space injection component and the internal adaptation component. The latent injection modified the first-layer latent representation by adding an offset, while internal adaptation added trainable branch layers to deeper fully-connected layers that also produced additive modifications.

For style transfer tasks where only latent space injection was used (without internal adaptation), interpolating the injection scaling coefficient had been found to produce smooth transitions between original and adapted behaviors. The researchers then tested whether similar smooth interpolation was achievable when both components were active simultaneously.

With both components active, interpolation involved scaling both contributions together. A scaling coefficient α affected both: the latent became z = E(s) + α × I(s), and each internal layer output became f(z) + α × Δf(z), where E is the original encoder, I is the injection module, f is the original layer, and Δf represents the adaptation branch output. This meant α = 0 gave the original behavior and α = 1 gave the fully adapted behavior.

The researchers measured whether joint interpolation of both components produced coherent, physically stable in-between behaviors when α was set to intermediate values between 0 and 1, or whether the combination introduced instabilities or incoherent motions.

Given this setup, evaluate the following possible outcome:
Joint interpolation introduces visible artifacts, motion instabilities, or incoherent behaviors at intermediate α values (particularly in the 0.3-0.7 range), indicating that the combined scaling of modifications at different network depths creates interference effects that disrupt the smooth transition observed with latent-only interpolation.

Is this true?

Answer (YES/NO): NO